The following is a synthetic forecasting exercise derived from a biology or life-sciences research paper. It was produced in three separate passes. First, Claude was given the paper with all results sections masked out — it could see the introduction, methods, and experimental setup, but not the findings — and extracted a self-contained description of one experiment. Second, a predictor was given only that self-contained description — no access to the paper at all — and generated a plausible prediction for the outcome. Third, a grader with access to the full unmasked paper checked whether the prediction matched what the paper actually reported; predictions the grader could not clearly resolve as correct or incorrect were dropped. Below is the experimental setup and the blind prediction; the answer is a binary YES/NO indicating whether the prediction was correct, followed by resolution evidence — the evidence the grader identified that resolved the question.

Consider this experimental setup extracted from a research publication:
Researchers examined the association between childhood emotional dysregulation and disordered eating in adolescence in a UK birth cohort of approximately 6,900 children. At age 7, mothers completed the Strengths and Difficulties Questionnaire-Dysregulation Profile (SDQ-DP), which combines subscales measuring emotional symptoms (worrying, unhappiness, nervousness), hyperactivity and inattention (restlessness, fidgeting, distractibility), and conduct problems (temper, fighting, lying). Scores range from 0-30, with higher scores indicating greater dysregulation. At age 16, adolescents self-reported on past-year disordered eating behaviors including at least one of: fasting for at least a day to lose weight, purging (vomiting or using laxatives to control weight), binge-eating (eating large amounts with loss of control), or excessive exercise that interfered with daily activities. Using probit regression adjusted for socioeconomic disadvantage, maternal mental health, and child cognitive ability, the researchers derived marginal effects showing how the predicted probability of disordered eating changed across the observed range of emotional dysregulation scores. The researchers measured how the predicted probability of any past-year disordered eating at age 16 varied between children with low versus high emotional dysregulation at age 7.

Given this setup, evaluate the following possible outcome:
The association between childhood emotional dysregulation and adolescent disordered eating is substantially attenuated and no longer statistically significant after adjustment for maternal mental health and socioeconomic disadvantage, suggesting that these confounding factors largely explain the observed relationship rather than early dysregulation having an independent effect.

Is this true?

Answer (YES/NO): NO